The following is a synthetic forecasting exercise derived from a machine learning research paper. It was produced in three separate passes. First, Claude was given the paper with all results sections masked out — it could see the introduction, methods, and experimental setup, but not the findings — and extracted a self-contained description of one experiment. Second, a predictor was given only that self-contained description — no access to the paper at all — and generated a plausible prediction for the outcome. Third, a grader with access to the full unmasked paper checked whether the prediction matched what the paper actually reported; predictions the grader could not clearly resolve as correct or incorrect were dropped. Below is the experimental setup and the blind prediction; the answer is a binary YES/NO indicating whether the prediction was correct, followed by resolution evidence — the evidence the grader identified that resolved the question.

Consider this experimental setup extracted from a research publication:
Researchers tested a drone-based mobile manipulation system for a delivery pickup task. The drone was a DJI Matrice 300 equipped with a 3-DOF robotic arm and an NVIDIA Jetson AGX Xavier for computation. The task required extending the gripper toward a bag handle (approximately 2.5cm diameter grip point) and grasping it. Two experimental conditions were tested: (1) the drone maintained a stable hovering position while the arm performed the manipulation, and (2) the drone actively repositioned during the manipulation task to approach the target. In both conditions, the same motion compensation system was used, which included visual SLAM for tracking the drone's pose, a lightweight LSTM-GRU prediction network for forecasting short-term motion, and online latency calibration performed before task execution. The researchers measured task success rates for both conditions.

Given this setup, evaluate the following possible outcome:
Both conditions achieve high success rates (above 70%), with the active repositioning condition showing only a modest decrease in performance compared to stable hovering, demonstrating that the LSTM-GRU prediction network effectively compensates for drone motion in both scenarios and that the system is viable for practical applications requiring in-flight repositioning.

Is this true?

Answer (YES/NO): NO